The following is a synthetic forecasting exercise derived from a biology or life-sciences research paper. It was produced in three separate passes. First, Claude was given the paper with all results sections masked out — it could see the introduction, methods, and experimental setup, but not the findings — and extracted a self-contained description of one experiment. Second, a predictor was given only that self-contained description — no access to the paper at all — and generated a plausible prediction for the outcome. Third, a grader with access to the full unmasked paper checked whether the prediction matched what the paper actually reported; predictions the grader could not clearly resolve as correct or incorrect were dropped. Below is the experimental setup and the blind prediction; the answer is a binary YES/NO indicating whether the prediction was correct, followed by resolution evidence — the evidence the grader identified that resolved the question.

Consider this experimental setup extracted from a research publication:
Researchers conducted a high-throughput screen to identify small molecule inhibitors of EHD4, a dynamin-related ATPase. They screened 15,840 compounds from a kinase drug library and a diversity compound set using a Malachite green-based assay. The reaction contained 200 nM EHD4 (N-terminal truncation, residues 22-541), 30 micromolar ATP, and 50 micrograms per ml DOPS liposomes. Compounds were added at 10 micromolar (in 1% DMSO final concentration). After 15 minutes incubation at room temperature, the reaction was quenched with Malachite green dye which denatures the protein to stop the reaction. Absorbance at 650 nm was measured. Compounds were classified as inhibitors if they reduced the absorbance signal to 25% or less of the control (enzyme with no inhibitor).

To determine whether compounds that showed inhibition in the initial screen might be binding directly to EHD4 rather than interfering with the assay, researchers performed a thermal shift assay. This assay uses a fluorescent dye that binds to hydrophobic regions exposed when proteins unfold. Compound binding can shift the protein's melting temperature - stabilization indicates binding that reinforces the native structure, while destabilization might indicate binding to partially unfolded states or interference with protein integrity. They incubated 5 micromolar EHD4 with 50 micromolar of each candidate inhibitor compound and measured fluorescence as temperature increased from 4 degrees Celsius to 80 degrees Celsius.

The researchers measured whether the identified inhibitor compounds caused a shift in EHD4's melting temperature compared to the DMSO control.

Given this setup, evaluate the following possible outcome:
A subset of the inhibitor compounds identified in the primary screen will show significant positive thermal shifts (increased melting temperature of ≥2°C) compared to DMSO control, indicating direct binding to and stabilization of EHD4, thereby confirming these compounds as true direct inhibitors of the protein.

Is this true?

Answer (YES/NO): NO